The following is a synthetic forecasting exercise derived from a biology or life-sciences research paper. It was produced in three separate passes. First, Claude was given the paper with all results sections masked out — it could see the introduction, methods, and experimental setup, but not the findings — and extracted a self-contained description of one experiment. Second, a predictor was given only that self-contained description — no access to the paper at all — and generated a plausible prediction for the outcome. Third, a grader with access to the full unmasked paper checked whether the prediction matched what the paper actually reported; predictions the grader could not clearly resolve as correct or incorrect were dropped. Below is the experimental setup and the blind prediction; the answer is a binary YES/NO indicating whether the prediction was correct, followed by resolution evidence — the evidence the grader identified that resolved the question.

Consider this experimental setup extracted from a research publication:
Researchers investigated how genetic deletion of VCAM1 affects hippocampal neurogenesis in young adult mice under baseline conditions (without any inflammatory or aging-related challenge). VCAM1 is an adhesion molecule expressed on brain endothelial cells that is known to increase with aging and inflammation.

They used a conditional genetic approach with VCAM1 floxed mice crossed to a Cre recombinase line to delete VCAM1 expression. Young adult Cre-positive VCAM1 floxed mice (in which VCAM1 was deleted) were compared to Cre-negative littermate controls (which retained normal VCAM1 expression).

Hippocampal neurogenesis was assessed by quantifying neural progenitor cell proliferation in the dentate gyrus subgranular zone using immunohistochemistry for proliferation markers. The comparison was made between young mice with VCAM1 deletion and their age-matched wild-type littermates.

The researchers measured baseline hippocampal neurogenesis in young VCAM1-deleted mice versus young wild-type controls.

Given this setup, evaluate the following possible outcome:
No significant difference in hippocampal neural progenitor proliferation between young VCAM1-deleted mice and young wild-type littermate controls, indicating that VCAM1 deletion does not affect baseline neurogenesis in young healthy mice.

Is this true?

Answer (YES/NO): NO